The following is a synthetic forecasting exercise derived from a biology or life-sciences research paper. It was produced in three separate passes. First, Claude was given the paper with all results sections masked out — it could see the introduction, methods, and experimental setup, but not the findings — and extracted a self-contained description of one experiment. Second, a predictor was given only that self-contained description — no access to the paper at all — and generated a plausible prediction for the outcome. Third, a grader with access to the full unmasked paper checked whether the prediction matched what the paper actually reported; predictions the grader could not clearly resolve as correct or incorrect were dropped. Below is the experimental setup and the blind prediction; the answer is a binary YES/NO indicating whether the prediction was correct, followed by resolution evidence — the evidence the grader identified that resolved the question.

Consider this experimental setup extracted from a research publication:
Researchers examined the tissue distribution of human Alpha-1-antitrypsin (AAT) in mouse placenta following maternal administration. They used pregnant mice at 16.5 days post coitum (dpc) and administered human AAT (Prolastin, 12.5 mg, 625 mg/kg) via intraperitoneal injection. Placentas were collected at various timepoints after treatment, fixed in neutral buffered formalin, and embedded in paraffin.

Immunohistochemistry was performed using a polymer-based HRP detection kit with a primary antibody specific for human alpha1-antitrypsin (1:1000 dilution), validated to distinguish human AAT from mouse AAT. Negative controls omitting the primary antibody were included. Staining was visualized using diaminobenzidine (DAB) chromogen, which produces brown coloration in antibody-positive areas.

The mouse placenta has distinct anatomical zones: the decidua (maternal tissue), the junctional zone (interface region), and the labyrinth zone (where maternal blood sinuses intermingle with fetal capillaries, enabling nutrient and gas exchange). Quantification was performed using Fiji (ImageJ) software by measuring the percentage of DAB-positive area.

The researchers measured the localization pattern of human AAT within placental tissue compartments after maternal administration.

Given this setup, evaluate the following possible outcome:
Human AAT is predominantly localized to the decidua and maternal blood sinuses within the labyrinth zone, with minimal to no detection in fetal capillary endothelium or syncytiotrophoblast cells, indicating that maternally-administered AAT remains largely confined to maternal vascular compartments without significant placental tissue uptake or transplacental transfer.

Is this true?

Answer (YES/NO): NO